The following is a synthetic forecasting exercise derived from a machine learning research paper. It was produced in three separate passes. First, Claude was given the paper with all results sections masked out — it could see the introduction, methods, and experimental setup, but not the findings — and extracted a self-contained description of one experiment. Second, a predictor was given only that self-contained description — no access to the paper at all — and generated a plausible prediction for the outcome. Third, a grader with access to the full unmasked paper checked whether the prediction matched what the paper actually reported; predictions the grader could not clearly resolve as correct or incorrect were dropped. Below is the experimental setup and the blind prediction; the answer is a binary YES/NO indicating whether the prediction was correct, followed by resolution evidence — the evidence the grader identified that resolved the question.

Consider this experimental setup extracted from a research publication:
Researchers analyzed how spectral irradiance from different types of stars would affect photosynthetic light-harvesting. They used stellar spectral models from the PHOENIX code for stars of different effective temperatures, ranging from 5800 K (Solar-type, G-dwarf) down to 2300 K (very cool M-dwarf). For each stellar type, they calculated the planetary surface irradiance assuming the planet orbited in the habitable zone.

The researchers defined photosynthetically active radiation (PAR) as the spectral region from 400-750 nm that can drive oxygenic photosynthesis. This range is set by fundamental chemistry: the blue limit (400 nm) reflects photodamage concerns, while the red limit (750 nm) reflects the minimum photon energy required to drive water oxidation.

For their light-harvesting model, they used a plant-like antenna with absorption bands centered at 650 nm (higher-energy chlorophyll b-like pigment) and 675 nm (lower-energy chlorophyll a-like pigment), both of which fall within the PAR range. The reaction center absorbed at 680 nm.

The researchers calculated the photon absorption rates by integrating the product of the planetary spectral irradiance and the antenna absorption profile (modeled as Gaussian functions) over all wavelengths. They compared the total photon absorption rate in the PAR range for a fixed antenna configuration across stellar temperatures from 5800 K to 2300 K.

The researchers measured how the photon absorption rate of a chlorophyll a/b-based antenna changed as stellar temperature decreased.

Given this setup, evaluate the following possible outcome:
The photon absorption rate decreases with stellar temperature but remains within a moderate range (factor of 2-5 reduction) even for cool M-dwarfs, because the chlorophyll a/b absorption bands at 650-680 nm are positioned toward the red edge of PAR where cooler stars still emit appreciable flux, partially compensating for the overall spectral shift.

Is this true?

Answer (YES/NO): NO